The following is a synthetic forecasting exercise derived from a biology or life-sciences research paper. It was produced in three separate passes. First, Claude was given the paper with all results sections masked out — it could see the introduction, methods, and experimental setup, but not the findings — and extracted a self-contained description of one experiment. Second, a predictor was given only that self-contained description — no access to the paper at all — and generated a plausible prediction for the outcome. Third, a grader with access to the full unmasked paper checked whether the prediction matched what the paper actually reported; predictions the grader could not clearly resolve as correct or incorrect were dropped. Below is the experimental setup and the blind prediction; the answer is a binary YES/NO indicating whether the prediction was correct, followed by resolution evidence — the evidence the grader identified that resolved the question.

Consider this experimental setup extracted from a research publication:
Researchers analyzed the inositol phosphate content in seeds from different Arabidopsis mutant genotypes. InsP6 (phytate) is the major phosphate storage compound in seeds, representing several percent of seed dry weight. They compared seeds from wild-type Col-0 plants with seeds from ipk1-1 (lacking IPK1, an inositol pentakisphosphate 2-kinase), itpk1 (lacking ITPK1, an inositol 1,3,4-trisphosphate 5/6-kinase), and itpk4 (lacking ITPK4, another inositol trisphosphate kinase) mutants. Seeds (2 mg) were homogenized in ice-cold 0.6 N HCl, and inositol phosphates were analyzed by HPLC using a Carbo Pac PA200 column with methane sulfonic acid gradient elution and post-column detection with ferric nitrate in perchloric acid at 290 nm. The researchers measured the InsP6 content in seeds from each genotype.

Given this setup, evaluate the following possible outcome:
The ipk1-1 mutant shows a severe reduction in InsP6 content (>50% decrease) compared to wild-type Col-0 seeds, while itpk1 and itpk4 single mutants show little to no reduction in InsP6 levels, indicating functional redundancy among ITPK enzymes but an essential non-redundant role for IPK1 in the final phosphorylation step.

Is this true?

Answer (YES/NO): NO